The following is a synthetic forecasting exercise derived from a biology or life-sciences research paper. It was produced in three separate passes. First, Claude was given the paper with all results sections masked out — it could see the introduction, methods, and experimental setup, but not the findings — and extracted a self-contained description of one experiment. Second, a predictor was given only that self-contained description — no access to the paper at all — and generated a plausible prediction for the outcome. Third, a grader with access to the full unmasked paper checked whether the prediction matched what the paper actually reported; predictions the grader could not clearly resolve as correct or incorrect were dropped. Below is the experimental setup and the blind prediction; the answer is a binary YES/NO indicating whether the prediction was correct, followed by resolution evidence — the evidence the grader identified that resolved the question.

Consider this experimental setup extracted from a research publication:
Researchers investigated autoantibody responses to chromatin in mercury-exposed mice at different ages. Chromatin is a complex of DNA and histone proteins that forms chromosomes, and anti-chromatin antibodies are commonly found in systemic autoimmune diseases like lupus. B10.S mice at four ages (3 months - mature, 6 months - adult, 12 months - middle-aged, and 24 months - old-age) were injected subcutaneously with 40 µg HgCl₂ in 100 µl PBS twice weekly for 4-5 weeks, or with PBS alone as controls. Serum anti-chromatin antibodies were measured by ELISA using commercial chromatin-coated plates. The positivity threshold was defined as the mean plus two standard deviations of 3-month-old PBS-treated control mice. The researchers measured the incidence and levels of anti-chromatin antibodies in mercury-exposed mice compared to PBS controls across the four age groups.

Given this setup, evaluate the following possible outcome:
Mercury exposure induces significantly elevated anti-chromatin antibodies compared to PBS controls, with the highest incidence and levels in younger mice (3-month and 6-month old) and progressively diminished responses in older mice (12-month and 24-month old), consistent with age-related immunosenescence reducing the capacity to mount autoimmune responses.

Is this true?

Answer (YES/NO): NO